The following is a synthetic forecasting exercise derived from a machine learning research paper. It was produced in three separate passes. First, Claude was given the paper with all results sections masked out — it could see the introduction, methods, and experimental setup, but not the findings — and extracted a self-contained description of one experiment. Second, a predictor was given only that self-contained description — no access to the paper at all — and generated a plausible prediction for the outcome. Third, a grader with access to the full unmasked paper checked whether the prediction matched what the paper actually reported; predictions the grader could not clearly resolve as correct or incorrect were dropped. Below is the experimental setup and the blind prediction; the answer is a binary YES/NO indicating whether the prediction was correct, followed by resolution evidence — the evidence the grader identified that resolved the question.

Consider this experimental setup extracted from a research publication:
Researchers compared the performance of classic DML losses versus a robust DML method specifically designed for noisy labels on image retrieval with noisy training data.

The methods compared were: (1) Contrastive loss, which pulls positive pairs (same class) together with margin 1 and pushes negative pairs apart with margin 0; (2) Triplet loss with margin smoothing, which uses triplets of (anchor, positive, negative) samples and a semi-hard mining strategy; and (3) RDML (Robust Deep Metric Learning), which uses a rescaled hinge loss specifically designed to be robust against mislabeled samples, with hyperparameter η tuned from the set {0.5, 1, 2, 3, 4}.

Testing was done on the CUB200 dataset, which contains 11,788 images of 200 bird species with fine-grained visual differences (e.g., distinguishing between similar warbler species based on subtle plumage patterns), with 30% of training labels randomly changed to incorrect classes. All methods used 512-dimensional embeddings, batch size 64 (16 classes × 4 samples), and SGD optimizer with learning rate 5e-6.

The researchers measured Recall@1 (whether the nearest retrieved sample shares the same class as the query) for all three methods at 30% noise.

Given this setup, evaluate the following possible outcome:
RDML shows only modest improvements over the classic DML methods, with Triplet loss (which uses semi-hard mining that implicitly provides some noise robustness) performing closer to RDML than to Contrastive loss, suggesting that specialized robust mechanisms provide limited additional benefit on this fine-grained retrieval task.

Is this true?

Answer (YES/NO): NO